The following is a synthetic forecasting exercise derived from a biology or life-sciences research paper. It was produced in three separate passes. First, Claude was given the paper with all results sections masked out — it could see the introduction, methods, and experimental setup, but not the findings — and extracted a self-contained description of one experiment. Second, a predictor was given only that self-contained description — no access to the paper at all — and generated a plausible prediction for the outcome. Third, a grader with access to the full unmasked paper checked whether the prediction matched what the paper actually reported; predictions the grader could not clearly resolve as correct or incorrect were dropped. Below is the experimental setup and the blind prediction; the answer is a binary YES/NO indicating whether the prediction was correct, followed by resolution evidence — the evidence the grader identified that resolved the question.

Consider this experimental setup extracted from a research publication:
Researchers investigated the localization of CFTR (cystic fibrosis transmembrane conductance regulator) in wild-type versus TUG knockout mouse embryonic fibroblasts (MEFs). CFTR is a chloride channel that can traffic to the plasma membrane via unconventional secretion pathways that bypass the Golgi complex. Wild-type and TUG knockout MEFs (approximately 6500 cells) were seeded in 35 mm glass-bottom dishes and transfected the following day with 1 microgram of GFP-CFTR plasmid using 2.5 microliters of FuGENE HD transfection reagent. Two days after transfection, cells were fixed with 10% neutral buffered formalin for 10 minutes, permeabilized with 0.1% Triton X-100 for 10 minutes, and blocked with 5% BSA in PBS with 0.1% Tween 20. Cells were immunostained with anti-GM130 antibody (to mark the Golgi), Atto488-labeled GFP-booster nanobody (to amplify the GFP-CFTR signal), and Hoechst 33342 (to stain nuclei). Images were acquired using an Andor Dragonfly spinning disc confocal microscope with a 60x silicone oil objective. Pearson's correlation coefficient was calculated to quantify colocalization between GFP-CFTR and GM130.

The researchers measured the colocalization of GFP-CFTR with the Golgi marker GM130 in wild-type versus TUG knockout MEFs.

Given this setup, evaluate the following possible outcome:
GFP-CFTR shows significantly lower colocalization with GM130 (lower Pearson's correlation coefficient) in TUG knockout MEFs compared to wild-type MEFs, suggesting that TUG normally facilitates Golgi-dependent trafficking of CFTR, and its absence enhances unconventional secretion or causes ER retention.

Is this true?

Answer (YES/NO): NO